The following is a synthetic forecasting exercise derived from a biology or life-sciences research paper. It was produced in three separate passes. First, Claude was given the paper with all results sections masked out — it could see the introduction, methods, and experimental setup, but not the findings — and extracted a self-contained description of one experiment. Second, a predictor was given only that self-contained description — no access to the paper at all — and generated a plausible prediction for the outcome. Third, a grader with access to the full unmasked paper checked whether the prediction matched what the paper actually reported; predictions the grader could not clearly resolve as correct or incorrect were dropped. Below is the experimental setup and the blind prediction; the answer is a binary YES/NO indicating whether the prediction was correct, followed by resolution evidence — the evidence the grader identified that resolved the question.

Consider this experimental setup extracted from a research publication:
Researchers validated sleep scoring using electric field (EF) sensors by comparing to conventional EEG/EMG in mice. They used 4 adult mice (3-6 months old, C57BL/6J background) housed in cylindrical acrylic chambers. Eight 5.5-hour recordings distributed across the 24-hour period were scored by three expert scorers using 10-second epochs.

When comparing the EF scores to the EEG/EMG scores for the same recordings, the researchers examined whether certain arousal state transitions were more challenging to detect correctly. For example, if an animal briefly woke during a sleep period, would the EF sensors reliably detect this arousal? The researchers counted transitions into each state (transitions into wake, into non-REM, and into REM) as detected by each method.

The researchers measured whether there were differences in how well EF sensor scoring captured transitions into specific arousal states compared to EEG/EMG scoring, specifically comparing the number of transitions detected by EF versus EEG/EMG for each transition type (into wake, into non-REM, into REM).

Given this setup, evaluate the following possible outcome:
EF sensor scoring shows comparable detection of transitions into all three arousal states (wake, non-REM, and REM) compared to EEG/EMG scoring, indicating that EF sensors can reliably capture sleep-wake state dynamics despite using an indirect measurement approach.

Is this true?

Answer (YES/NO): NO